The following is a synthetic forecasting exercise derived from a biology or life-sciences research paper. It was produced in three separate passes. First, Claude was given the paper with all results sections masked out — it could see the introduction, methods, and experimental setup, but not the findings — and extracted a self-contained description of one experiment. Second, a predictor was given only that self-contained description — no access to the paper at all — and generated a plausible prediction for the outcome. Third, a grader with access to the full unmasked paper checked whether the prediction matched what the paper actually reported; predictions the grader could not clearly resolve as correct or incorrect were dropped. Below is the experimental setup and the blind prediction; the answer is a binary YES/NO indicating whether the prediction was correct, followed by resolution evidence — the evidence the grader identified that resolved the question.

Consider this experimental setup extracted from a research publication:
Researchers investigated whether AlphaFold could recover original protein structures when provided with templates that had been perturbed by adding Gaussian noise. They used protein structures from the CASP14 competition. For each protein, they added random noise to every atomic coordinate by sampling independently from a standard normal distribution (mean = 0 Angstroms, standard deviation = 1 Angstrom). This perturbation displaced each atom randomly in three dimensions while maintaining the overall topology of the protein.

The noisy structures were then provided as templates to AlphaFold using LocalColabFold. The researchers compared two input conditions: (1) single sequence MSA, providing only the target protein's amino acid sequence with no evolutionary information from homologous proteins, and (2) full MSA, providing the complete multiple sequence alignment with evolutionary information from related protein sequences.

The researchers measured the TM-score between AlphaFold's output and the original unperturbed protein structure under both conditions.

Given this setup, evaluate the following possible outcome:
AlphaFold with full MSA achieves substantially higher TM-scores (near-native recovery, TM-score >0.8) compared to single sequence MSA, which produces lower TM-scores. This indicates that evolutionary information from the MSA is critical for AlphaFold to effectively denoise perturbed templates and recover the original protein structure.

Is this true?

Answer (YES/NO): NO